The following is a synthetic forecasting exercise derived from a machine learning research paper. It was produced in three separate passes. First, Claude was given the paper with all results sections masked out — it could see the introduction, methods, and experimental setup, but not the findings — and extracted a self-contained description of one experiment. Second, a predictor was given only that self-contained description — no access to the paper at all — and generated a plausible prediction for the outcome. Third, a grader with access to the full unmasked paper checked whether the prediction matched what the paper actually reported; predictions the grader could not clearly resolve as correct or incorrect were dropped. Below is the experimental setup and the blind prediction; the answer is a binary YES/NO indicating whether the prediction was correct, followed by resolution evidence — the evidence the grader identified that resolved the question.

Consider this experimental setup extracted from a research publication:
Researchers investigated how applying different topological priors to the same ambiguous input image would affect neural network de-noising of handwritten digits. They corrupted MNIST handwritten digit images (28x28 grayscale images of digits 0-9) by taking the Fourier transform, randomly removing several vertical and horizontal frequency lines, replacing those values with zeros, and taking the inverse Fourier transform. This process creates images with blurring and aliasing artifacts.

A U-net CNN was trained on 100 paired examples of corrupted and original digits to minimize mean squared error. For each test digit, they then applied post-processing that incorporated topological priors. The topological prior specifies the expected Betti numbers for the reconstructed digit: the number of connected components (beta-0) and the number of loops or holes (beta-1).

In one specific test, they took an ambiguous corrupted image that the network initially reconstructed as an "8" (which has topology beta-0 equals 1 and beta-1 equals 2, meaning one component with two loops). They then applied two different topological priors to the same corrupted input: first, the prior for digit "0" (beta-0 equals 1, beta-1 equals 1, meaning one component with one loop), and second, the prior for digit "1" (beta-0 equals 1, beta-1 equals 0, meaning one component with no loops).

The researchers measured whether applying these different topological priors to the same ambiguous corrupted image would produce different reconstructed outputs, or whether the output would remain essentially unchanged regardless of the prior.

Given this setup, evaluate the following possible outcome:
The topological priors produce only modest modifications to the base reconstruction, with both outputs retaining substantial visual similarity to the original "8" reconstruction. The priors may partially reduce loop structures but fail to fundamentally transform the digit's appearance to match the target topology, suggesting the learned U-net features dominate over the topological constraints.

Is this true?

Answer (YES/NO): NO